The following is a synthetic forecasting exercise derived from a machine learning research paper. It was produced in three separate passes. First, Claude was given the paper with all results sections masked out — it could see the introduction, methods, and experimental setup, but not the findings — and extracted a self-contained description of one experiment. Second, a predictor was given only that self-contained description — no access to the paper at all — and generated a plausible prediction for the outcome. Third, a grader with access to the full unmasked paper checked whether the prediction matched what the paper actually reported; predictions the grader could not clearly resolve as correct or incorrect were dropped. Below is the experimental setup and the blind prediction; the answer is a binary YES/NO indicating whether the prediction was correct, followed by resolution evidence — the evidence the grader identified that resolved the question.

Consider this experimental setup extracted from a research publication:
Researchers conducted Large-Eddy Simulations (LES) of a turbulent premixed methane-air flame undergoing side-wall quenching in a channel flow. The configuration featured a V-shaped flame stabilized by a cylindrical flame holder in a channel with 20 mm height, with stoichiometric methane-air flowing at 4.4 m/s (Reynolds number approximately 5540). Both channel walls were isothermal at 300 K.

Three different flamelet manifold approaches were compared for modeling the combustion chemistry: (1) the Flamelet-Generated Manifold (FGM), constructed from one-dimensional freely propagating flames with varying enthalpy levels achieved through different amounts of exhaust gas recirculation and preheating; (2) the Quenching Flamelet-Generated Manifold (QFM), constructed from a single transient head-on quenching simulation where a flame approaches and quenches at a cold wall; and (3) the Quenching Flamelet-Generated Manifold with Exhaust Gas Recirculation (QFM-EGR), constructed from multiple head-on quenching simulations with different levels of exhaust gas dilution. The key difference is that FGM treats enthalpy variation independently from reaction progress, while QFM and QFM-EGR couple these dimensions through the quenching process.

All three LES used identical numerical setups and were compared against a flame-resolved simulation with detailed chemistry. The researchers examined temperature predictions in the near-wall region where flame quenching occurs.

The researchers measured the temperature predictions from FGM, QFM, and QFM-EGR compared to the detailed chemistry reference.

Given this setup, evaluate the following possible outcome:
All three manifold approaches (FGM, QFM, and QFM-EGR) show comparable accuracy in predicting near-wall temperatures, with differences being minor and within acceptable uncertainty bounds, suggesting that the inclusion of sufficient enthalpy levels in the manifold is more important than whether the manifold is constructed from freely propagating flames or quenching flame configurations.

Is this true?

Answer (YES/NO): NO